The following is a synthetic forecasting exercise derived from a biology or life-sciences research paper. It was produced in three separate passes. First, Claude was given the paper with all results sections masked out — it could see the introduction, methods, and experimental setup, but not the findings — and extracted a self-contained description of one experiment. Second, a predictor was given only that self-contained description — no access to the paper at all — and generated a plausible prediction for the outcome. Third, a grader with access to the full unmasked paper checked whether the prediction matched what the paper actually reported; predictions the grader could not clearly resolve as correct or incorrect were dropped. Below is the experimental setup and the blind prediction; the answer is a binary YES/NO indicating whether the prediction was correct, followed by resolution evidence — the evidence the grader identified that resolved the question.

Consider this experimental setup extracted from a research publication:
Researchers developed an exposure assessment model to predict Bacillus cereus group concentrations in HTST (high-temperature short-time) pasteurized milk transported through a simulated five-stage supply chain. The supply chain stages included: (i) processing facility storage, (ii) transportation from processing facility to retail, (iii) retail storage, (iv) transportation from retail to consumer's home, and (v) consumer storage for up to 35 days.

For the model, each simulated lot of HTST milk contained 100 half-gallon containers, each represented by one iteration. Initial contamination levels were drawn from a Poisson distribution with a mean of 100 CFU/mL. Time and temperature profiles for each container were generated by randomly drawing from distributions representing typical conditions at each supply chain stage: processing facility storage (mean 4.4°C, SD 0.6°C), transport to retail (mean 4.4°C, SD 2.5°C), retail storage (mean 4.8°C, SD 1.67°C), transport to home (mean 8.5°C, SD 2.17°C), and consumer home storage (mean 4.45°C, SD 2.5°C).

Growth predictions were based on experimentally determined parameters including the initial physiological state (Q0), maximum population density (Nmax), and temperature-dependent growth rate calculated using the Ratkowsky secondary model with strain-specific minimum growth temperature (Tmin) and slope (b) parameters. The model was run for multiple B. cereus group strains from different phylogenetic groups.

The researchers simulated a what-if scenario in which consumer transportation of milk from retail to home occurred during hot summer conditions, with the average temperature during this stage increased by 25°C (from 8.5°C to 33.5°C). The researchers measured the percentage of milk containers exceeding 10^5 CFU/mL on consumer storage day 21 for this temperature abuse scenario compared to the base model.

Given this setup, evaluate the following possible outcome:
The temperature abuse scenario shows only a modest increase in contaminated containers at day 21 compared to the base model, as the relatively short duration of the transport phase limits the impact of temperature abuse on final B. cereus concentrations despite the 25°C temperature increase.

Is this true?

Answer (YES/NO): YES